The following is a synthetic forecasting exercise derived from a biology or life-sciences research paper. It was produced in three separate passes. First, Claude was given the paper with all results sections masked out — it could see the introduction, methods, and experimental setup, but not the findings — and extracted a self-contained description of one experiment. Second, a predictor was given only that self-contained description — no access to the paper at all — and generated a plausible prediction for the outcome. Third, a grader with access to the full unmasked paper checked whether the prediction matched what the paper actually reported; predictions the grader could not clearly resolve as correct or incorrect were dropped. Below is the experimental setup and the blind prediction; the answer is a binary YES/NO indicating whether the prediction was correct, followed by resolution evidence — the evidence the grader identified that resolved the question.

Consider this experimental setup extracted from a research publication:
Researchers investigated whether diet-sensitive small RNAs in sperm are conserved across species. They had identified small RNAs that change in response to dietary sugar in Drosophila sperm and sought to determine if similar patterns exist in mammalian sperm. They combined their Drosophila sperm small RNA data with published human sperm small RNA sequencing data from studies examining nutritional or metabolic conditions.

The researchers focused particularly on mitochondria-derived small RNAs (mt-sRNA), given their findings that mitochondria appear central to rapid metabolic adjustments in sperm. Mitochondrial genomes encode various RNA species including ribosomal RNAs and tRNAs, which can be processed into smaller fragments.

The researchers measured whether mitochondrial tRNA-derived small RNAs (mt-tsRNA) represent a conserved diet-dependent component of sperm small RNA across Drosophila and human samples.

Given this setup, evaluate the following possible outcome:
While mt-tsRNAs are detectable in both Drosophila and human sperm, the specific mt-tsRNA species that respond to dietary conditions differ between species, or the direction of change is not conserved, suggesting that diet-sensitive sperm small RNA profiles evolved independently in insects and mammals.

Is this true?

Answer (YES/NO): NO